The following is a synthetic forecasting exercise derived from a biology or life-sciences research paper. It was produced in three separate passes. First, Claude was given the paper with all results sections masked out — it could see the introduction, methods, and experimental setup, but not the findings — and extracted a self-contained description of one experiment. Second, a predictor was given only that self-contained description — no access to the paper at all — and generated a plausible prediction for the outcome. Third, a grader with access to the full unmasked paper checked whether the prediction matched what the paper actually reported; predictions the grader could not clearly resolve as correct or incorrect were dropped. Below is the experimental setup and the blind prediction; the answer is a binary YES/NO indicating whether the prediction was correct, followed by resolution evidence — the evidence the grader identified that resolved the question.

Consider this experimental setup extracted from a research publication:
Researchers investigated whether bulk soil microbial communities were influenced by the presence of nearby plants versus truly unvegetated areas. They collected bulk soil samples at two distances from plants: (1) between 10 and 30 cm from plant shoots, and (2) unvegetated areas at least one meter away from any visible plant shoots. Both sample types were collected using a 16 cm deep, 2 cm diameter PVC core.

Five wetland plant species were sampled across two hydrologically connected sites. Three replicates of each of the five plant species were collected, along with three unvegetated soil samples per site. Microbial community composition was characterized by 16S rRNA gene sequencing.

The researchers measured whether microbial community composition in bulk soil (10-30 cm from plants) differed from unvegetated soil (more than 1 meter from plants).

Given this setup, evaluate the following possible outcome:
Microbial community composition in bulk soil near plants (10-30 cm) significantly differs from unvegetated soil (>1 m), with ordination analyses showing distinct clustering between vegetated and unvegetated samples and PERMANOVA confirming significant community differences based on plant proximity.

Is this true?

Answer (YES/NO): YES